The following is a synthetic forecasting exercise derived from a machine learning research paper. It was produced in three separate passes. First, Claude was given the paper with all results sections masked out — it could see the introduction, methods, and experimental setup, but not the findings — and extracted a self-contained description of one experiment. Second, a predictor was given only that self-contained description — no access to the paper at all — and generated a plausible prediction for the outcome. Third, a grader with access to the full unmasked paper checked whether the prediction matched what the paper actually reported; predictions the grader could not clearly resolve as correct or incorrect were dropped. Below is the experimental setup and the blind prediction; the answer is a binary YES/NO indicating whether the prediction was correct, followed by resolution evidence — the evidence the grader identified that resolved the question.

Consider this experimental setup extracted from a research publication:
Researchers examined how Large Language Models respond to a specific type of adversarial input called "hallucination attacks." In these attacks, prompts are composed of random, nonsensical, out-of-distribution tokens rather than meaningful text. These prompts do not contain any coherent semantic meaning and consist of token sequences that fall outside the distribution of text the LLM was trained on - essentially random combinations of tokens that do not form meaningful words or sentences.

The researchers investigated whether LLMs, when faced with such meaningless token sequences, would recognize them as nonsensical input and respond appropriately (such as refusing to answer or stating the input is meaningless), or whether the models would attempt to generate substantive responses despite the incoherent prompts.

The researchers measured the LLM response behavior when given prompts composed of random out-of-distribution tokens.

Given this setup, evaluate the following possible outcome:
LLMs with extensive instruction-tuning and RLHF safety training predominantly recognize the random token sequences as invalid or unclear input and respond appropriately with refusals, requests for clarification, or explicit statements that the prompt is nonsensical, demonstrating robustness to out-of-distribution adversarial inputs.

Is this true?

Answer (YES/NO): NO